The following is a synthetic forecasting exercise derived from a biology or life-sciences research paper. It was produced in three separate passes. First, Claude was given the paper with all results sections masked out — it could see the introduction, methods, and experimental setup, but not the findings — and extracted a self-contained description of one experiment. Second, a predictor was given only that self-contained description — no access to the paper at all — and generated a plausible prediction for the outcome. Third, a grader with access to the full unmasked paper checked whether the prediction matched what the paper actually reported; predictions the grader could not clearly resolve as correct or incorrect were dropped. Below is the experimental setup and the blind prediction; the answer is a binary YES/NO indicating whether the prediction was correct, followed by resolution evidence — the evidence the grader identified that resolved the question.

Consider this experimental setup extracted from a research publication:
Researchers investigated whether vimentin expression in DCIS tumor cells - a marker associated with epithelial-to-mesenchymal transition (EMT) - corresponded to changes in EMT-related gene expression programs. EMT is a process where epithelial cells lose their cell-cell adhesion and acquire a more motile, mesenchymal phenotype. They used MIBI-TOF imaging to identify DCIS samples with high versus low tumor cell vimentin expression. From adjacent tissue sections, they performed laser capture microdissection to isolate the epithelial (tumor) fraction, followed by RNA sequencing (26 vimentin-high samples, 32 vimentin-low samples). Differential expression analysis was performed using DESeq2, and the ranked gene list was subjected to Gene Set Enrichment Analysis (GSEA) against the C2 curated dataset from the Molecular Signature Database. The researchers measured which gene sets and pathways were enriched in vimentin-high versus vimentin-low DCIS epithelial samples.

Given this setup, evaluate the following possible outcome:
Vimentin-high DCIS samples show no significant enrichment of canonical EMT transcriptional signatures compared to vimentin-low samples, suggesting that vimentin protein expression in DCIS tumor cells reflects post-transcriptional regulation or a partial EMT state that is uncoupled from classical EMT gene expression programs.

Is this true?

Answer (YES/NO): NO